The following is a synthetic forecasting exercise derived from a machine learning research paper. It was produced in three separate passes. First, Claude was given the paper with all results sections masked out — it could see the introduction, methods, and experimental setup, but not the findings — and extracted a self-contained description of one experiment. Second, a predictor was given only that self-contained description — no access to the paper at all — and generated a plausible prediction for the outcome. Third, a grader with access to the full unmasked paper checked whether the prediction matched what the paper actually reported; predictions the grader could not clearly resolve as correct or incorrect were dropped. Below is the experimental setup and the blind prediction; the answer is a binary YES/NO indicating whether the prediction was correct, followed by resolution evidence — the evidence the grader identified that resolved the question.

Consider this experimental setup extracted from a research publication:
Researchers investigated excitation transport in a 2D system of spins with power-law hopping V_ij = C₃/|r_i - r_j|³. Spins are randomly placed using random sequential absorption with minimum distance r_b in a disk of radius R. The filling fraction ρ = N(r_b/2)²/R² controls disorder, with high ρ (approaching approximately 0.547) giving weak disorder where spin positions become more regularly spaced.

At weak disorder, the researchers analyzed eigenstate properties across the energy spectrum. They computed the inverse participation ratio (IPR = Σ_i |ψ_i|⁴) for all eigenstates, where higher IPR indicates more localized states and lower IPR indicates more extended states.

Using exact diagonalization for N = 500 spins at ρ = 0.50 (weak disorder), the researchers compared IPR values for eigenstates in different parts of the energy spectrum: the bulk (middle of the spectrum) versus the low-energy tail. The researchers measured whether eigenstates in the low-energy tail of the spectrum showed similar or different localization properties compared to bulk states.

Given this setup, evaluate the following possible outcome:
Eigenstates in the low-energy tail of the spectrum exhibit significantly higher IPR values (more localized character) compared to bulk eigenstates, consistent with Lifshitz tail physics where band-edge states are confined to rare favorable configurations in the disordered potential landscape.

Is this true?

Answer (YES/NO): NO